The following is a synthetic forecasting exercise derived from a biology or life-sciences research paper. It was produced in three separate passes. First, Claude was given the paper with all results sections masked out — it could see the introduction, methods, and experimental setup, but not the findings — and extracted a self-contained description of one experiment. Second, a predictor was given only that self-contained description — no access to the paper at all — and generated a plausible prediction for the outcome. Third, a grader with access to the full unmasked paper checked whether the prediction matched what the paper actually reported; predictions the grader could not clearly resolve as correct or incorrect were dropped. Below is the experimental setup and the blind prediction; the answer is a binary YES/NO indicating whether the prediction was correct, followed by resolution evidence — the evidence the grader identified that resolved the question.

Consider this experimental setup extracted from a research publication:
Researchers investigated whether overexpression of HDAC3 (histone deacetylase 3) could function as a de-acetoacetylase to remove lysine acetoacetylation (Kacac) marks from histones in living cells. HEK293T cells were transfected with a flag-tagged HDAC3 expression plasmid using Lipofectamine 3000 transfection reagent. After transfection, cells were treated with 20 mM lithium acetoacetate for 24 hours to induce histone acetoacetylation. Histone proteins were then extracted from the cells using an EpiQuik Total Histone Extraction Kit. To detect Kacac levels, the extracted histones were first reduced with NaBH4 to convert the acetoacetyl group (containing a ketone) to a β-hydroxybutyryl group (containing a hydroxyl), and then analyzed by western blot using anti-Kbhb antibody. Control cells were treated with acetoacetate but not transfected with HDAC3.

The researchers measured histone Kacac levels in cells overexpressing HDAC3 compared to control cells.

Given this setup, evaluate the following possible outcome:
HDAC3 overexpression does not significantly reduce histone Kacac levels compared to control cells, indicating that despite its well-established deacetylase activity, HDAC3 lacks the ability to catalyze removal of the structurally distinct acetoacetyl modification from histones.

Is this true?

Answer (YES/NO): NO